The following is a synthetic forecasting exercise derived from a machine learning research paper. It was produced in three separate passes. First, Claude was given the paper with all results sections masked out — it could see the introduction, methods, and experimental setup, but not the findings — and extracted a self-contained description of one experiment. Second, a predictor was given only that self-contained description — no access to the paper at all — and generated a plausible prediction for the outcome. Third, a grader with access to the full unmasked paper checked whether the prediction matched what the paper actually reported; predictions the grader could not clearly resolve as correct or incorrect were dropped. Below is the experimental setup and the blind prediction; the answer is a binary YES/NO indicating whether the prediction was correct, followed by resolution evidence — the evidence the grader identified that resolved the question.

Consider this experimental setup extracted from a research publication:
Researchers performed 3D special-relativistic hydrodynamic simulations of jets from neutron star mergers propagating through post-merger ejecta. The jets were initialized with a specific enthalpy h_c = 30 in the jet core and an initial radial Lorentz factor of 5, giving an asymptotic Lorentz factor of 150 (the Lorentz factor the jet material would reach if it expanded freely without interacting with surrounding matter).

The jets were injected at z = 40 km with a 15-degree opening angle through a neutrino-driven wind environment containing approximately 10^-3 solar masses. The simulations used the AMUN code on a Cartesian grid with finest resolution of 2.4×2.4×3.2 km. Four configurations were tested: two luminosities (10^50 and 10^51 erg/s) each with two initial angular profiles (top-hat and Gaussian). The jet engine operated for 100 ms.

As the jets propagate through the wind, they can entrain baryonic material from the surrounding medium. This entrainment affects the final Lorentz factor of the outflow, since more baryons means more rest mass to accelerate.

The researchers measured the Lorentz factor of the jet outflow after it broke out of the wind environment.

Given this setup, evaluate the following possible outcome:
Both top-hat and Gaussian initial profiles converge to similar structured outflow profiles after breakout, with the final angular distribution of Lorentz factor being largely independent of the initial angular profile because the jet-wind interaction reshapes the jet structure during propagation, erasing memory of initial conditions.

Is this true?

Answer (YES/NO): YES